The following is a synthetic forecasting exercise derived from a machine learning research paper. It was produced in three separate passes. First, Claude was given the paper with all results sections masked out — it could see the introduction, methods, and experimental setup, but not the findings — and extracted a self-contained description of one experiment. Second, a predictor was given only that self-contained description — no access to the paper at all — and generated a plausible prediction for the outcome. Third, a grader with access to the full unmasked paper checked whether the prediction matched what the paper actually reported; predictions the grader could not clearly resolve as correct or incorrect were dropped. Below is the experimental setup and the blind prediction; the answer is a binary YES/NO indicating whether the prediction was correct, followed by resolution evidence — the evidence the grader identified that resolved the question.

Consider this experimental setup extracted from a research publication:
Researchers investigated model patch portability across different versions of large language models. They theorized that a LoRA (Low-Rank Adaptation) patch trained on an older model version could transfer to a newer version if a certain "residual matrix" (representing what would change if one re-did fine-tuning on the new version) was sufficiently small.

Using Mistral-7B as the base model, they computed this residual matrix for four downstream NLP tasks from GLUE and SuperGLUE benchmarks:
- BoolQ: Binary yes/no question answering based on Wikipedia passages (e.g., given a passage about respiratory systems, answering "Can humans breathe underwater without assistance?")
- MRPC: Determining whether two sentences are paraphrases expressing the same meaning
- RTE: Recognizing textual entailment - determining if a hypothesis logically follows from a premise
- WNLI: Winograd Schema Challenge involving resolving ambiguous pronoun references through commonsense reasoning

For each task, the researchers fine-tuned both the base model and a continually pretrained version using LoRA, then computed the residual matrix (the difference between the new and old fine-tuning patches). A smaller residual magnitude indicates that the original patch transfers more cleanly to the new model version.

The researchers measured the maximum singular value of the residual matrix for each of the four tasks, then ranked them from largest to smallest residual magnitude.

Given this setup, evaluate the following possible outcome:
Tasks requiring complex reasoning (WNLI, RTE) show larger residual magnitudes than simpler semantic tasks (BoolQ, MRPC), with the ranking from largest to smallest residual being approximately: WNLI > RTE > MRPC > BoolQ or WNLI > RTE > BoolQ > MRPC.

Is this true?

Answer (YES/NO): NO